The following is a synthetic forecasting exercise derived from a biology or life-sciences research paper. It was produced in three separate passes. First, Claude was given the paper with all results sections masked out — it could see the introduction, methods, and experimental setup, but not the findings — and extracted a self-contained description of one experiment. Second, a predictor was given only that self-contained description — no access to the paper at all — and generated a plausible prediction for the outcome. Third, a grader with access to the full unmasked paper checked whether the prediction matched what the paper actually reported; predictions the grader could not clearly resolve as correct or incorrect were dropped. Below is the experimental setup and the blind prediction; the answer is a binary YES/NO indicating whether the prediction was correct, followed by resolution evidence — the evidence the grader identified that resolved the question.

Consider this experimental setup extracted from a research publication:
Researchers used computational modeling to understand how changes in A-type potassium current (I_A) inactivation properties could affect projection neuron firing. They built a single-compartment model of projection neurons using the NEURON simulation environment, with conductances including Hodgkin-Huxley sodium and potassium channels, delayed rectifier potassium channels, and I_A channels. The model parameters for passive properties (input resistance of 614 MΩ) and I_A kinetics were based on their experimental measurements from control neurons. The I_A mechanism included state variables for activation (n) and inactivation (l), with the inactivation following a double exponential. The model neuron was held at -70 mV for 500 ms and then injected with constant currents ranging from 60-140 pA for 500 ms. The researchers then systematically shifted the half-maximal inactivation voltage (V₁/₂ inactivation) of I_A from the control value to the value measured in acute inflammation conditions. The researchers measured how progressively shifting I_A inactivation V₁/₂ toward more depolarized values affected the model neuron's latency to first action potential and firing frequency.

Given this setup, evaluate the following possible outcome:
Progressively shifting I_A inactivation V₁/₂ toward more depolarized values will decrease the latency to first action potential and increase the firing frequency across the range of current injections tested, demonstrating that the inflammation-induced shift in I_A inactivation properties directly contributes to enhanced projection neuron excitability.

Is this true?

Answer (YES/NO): NO